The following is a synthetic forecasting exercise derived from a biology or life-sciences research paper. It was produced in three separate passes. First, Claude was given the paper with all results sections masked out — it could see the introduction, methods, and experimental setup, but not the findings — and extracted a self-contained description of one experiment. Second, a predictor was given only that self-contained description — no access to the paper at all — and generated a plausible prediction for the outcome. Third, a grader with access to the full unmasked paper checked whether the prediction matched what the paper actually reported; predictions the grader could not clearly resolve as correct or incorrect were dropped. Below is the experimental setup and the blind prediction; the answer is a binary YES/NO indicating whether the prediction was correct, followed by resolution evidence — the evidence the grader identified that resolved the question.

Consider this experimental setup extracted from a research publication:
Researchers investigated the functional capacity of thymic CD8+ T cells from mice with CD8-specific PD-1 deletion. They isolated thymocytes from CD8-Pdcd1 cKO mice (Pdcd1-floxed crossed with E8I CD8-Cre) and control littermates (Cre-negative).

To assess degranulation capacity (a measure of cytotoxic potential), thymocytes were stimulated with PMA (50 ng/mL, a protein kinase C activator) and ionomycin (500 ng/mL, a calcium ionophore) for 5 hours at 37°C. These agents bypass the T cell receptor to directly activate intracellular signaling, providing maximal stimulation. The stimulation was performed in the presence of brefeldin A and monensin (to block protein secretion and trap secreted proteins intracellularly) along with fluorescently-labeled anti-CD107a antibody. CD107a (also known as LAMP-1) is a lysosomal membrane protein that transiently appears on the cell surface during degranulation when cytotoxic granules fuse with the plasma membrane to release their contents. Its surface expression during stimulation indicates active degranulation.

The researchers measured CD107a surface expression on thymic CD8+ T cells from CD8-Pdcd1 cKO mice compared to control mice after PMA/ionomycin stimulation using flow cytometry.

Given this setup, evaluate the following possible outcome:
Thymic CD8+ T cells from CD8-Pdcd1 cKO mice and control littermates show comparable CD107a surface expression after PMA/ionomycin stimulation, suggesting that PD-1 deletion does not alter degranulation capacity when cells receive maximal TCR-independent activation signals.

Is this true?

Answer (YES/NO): NO